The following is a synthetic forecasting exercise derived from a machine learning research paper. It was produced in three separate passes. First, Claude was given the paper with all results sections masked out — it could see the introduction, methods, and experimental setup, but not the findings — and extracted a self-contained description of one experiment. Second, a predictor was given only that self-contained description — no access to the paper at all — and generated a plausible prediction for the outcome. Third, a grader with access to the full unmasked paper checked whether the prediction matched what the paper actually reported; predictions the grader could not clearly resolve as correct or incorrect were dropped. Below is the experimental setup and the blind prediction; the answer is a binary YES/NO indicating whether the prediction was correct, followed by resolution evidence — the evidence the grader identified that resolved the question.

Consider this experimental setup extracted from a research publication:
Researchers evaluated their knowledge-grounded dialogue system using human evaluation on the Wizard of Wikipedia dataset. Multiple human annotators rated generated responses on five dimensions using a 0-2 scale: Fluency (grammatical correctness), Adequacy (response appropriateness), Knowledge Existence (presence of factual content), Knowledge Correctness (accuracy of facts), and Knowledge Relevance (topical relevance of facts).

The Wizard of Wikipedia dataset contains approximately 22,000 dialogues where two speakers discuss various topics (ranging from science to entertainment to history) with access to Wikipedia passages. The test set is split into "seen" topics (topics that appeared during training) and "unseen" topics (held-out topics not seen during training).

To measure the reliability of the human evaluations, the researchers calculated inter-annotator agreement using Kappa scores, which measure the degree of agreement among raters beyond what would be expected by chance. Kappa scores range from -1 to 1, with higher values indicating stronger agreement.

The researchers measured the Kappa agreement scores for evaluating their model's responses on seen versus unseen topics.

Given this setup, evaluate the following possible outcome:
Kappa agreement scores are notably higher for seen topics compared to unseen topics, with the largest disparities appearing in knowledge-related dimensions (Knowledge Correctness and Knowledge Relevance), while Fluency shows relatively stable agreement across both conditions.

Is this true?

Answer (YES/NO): NO